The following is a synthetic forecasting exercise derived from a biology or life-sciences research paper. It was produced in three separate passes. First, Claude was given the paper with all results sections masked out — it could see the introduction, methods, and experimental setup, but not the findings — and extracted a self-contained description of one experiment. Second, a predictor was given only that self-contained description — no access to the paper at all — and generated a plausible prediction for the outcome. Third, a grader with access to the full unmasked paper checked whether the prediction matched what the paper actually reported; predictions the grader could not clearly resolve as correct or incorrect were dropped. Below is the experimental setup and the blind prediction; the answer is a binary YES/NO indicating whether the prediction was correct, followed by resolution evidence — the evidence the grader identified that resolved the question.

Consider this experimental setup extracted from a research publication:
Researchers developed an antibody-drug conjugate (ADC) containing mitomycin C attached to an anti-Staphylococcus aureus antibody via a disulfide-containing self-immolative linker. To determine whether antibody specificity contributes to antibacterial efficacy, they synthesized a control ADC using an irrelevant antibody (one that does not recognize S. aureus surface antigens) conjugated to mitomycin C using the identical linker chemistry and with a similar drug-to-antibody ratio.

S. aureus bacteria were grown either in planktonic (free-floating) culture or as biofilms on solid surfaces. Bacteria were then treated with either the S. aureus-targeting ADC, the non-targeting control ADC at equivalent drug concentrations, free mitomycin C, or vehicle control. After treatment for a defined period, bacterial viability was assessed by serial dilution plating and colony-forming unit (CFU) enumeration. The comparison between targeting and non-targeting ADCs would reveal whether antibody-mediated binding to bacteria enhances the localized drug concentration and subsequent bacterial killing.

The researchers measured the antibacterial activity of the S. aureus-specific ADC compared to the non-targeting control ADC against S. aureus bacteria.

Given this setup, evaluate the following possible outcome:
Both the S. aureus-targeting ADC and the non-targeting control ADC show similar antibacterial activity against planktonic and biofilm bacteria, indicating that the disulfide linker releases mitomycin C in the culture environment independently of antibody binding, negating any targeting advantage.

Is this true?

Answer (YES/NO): NO